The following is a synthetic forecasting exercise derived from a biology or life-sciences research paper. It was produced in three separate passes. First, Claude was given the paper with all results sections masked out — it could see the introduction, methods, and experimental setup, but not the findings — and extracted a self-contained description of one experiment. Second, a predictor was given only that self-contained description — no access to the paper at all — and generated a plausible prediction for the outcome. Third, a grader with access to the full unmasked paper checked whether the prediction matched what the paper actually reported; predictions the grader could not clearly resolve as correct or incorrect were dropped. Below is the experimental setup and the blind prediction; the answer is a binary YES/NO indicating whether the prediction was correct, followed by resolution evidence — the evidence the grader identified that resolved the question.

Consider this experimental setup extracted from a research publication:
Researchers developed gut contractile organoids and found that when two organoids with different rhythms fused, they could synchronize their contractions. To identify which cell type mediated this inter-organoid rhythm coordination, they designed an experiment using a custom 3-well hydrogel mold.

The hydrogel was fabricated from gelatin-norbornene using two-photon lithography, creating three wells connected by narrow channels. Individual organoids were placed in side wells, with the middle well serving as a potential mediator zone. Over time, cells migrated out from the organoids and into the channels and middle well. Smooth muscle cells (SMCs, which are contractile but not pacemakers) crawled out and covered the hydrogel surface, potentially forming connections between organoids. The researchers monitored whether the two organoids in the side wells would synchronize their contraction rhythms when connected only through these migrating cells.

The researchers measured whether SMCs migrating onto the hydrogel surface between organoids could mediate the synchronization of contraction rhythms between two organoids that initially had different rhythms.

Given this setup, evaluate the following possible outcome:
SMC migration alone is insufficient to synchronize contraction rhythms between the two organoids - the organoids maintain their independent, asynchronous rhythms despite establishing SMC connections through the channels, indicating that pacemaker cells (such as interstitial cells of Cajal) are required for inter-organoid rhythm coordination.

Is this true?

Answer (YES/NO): NO